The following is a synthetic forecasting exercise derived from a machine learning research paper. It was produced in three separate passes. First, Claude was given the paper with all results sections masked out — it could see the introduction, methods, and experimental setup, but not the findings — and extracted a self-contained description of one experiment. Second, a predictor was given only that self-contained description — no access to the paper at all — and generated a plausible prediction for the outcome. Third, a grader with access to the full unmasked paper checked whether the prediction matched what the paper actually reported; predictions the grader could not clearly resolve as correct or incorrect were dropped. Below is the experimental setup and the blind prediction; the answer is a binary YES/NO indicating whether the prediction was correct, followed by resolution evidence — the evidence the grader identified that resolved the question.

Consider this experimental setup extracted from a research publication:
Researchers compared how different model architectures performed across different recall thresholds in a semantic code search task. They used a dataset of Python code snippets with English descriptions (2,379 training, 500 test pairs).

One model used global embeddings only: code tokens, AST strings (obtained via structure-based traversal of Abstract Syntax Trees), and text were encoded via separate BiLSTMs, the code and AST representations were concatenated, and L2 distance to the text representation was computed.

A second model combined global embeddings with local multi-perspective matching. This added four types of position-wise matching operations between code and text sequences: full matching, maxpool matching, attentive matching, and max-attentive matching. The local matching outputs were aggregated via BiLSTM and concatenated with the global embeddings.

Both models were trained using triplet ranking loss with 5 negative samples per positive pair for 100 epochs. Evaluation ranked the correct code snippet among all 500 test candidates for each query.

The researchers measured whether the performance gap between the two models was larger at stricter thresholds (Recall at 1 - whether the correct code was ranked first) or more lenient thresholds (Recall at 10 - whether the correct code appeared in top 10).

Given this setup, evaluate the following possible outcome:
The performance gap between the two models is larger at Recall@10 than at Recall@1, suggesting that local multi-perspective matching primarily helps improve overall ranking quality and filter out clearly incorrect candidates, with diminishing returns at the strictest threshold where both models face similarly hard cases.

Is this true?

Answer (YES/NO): YES